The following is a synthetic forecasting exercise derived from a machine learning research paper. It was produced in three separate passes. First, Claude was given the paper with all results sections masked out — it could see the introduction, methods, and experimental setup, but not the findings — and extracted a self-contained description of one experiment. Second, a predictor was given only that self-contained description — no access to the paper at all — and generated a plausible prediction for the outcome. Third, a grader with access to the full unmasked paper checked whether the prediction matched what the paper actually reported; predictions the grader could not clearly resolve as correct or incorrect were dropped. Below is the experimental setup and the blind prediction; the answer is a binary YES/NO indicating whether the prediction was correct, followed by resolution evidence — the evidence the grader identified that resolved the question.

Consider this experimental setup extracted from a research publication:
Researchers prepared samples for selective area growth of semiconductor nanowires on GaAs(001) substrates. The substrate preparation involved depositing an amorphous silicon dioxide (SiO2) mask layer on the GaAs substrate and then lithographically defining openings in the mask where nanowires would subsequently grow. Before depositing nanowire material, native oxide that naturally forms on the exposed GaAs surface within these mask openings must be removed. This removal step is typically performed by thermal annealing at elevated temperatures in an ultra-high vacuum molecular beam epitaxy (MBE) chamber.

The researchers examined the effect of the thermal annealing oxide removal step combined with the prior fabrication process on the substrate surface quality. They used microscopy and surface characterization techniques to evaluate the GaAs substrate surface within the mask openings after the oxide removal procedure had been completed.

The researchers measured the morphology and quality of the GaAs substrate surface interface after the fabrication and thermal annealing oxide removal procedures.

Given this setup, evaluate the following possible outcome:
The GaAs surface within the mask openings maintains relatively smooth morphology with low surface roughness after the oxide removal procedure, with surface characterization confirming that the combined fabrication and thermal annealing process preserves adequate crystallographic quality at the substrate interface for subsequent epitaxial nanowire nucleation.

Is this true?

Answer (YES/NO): NO